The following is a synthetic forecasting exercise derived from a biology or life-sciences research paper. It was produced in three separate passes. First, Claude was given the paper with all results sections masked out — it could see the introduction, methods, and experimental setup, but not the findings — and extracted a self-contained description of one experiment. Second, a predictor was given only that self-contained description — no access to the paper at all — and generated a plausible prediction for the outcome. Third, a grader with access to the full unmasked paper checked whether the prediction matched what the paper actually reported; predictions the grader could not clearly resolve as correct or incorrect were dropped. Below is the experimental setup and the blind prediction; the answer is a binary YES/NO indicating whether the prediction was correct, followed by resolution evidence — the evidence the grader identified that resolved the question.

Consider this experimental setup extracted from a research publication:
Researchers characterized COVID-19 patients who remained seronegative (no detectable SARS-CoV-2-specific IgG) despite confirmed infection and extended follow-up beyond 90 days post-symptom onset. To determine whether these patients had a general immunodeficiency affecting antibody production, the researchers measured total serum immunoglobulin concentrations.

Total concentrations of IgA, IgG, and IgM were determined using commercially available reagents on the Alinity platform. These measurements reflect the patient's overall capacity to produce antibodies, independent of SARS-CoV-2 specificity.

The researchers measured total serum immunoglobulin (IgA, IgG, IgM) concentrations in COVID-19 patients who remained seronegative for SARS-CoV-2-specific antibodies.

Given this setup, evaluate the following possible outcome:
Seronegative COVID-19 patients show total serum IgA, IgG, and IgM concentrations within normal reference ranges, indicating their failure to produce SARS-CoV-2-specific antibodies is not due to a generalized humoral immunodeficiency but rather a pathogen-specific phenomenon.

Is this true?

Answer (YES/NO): YES